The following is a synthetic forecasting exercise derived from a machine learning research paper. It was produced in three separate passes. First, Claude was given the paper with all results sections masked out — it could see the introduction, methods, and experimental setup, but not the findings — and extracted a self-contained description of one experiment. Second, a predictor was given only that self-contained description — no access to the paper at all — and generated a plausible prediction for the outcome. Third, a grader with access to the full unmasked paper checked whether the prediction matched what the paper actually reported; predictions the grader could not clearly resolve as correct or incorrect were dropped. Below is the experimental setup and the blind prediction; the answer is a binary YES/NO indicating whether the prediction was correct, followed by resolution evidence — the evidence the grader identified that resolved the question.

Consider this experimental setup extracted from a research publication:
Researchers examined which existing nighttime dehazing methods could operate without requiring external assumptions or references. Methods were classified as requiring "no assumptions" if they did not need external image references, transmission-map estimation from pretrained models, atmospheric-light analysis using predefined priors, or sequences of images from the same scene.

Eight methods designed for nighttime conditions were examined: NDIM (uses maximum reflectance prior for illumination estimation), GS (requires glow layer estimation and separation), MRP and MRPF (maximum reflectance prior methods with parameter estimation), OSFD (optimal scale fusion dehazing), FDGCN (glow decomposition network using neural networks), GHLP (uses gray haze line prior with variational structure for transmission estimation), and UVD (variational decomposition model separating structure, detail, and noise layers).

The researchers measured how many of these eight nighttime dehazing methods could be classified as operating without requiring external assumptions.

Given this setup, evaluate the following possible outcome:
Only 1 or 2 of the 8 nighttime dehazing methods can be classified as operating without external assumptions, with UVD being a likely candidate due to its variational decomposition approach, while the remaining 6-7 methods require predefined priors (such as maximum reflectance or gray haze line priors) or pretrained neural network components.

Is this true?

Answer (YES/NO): NO